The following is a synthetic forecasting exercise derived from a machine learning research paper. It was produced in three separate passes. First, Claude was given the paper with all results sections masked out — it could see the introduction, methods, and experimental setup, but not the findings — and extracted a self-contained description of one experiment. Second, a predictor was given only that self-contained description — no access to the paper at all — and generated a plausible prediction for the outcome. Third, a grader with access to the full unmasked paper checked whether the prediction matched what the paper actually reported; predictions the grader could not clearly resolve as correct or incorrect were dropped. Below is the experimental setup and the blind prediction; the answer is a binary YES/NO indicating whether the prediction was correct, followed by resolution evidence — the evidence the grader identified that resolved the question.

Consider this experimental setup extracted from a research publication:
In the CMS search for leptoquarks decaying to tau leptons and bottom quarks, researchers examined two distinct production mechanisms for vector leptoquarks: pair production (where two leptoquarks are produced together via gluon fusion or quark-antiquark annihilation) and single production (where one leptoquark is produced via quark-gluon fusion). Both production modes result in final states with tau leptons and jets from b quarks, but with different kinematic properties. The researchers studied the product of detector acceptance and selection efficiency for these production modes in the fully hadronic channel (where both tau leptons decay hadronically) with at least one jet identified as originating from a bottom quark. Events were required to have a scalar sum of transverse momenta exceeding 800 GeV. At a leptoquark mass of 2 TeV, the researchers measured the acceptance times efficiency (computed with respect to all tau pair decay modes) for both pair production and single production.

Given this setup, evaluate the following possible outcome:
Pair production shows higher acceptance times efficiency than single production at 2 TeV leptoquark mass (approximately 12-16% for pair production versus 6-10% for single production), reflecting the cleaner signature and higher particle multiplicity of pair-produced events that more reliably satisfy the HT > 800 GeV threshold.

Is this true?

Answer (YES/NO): NO